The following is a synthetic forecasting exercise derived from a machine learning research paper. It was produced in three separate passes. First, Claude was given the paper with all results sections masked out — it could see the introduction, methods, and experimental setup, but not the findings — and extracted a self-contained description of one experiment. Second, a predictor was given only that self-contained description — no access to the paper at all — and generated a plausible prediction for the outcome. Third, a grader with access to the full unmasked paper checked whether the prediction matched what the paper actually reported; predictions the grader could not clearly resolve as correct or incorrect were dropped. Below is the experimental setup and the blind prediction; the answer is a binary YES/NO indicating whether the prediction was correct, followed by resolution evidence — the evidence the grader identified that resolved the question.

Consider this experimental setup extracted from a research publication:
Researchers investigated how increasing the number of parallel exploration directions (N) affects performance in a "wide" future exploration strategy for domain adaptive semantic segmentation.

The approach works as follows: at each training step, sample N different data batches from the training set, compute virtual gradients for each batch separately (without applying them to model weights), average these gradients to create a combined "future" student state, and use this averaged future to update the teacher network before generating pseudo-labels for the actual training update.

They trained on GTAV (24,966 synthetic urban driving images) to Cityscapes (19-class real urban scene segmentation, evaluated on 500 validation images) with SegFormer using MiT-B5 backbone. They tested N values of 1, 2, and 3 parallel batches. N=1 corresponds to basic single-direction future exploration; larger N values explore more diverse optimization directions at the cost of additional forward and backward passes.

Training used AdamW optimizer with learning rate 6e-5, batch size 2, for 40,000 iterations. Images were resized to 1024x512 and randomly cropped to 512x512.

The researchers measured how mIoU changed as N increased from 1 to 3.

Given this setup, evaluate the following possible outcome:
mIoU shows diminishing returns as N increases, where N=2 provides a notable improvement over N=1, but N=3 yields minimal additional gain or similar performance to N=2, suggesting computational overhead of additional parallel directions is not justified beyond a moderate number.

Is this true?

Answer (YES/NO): NO